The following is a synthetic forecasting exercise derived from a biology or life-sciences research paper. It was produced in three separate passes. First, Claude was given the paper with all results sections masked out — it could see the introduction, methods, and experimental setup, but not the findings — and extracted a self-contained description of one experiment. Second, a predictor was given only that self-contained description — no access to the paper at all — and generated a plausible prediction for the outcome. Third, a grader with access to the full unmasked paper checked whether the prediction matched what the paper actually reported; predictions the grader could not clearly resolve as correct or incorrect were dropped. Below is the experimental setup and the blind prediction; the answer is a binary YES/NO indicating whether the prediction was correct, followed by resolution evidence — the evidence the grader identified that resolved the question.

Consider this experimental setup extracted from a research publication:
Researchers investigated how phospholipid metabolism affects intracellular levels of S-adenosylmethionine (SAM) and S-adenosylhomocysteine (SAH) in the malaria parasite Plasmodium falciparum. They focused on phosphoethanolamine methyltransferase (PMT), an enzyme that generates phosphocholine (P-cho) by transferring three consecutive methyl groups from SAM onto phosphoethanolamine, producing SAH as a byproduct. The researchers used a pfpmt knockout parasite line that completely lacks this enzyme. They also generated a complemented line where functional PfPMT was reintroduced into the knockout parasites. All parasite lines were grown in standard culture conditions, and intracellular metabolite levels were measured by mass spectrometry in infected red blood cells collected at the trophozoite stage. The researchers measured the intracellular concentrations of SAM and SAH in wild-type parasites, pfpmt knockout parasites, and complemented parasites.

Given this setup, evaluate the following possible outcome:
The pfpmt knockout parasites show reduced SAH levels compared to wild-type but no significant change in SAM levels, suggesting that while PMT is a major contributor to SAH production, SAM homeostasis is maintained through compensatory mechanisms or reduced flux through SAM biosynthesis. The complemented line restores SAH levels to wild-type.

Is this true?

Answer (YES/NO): NO